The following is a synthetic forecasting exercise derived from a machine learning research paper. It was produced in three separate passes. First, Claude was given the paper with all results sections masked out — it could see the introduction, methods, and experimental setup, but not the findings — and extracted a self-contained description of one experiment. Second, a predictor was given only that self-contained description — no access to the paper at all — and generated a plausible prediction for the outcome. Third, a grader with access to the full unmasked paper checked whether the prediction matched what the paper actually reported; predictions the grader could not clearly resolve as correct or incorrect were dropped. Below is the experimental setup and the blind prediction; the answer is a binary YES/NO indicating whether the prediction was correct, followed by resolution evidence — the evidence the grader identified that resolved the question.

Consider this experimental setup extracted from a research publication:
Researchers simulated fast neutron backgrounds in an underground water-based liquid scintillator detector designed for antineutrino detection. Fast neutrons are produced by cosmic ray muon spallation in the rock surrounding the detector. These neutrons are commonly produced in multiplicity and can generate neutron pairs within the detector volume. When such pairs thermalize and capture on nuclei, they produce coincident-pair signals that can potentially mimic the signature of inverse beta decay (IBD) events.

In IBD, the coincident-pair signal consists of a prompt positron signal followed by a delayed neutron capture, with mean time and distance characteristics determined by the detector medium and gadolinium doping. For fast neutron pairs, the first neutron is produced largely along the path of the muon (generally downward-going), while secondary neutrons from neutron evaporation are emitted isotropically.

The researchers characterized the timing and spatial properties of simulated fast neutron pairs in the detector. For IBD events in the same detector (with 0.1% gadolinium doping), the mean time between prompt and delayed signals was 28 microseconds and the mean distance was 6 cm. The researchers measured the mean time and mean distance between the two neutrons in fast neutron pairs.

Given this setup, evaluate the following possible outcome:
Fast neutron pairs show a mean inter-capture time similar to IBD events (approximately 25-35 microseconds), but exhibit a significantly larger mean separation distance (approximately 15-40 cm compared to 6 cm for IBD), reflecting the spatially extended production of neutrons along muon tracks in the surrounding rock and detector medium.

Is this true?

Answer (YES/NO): NO